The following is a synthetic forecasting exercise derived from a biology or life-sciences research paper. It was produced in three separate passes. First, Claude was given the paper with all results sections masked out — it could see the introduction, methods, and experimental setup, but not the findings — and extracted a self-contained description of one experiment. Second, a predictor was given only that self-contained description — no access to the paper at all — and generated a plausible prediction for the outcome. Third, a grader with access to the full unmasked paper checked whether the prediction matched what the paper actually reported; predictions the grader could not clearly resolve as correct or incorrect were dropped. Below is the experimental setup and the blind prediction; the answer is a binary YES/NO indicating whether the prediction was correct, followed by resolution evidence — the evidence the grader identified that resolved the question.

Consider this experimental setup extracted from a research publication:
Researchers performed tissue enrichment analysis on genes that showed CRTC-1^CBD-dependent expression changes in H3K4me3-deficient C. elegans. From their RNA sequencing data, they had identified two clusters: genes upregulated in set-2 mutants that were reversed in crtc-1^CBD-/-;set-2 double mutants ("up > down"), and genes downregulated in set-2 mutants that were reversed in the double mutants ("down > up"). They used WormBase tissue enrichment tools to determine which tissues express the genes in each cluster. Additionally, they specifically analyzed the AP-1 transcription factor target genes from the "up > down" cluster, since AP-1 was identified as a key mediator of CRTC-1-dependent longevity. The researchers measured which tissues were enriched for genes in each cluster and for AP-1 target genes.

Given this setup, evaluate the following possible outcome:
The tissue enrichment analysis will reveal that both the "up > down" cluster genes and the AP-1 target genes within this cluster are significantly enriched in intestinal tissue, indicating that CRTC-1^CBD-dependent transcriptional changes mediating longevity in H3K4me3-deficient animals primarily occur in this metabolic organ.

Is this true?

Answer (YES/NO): NO